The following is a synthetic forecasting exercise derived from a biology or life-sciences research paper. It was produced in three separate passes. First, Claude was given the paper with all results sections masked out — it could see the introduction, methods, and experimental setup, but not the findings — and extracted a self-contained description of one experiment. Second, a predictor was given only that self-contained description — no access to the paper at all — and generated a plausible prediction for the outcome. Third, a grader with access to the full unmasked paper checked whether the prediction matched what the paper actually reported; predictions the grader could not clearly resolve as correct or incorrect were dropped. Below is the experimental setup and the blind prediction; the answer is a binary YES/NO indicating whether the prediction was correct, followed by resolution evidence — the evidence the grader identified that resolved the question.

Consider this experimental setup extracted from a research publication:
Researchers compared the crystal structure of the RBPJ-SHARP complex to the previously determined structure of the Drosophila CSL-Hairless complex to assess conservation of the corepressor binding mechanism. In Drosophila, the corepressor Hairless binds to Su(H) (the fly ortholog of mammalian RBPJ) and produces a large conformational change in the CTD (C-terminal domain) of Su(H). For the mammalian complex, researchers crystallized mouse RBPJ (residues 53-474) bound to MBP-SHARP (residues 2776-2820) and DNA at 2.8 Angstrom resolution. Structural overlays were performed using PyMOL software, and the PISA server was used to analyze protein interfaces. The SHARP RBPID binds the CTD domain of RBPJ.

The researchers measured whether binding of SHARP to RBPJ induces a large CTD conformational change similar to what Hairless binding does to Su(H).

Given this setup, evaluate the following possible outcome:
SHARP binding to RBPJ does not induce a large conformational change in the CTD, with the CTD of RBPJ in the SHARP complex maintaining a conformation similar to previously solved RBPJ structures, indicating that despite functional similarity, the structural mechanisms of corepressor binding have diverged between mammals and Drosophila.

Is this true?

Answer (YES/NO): YES